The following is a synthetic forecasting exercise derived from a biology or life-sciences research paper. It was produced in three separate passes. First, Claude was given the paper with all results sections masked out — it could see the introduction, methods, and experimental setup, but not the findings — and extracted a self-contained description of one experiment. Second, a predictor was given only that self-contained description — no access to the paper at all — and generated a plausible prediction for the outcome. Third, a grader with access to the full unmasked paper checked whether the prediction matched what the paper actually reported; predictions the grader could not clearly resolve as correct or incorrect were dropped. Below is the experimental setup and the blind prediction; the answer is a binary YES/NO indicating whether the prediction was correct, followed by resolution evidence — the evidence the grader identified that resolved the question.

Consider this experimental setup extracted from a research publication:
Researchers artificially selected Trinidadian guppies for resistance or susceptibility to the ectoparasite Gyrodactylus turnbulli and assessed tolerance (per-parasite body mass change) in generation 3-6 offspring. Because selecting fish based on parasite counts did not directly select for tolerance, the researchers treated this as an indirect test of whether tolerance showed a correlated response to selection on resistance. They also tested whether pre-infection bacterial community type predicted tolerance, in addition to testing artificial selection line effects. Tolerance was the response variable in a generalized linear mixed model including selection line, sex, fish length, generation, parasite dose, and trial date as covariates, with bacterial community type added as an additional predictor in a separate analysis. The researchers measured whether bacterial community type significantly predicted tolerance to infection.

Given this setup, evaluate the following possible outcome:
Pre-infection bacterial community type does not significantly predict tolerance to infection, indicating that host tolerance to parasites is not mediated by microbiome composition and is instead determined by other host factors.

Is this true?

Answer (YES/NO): YES